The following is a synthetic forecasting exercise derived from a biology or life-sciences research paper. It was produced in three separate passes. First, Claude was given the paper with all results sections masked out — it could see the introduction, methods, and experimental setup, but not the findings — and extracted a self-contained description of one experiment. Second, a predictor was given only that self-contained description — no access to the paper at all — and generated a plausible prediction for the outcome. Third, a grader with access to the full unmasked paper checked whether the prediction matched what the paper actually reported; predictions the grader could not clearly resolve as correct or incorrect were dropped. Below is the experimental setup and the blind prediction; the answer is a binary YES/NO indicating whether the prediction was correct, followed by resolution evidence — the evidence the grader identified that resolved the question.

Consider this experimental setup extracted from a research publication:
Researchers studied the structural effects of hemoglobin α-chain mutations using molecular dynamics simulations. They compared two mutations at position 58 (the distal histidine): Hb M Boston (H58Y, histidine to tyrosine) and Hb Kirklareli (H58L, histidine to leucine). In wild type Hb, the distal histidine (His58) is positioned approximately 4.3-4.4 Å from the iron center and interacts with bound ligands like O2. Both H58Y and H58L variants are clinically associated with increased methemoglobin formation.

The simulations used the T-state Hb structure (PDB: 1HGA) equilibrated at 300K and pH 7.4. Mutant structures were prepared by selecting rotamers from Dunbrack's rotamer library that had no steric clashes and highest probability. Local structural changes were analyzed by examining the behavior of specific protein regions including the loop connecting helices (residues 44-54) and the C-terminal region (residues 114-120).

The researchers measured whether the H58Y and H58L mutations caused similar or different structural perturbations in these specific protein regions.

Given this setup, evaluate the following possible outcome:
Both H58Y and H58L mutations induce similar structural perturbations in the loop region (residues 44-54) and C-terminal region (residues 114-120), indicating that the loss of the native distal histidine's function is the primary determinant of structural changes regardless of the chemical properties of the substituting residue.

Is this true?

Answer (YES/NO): NO